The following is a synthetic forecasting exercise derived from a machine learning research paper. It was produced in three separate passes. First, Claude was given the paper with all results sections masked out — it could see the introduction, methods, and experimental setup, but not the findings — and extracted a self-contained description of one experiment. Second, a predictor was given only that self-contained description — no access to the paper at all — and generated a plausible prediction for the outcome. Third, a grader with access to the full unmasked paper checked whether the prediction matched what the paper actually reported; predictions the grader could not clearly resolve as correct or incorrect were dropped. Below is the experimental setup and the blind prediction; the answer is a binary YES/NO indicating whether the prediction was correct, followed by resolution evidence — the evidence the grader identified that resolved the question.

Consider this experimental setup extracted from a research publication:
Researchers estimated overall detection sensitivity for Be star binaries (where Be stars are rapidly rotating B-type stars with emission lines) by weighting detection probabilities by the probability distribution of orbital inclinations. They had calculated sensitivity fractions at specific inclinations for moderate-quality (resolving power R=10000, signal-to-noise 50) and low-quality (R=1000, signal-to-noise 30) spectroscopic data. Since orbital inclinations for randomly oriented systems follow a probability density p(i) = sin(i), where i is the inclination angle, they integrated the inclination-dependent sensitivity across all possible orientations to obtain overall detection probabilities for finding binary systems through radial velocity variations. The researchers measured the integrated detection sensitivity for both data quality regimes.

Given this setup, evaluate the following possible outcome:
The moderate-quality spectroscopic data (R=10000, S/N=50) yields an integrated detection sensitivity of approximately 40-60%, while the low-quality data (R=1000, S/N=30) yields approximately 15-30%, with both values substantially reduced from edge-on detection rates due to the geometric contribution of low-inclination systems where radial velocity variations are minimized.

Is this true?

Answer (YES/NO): NO